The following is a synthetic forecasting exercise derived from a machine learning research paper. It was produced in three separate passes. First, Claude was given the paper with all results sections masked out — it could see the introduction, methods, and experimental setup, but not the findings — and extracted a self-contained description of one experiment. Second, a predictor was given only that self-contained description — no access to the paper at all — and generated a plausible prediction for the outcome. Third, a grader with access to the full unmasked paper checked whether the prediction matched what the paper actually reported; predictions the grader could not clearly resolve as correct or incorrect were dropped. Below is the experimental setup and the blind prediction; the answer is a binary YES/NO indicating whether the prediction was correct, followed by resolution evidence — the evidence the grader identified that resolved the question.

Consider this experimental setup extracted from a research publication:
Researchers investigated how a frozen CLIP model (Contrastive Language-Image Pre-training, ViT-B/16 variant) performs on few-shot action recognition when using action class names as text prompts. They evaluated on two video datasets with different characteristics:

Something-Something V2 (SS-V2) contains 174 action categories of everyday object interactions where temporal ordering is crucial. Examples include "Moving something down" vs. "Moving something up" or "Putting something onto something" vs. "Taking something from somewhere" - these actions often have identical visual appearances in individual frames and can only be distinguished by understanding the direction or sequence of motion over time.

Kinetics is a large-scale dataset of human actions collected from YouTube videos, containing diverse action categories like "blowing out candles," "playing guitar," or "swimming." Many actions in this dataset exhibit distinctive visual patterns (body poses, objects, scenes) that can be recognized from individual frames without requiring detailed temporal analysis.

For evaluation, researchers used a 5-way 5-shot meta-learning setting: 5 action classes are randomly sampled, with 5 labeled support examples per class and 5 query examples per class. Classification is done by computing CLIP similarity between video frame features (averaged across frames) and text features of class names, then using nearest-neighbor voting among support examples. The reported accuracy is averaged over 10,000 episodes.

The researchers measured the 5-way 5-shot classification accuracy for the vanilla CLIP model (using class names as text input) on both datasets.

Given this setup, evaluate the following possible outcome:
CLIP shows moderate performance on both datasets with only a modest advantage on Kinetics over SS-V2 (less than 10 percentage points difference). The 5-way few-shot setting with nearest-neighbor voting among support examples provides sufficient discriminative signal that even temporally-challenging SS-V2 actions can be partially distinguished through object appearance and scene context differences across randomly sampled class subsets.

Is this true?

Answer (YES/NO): NO